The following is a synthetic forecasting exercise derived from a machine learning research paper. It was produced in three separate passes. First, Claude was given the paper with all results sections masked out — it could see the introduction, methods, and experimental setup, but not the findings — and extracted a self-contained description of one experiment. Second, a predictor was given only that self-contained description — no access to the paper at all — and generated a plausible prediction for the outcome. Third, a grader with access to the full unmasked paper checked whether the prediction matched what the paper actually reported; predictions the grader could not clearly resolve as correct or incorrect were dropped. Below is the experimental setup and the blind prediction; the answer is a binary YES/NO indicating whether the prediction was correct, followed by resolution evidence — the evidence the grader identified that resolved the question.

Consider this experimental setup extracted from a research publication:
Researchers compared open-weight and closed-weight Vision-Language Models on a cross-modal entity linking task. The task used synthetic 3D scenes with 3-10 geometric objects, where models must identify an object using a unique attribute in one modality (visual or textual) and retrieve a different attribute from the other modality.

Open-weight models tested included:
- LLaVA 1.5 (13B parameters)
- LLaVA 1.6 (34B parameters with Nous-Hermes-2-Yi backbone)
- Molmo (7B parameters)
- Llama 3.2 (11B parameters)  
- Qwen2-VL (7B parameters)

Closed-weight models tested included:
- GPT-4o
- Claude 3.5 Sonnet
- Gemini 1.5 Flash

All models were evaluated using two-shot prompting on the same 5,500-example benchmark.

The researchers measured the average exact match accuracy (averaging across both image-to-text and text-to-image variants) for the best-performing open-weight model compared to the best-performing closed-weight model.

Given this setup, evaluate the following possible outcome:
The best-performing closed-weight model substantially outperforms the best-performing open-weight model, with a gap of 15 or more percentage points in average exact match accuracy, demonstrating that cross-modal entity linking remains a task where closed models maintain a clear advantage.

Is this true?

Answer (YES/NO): NO